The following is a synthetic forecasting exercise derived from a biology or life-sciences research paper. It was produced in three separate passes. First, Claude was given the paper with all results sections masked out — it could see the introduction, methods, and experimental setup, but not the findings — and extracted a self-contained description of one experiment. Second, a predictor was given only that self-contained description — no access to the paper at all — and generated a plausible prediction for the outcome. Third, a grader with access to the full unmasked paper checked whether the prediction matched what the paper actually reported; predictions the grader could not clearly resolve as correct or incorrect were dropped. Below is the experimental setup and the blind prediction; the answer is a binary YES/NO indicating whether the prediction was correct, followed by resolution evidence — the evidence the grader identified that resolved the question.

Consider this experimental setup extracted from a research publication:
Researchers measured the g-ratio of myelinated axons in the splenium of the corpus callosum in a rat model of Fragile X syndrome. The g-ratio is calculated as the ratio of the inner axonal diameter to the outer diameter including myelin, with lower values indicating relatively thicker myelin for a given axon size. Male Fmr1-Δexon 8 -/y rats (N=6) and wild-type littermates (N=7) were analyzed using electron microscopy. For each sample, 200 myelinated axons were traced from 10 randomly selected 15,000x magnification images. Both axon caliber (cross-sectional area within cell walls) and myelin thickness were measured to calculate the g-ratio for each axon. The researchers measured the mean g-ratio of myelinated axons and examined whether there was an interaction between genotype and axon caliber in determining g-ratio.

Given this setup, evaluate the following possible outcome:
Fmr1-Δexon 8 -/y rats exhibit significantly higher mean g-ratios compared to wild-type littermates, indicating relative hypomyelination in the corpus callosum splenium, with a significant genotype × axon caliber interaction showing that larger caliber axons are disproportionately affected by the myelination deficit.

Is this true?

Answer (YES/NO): NO